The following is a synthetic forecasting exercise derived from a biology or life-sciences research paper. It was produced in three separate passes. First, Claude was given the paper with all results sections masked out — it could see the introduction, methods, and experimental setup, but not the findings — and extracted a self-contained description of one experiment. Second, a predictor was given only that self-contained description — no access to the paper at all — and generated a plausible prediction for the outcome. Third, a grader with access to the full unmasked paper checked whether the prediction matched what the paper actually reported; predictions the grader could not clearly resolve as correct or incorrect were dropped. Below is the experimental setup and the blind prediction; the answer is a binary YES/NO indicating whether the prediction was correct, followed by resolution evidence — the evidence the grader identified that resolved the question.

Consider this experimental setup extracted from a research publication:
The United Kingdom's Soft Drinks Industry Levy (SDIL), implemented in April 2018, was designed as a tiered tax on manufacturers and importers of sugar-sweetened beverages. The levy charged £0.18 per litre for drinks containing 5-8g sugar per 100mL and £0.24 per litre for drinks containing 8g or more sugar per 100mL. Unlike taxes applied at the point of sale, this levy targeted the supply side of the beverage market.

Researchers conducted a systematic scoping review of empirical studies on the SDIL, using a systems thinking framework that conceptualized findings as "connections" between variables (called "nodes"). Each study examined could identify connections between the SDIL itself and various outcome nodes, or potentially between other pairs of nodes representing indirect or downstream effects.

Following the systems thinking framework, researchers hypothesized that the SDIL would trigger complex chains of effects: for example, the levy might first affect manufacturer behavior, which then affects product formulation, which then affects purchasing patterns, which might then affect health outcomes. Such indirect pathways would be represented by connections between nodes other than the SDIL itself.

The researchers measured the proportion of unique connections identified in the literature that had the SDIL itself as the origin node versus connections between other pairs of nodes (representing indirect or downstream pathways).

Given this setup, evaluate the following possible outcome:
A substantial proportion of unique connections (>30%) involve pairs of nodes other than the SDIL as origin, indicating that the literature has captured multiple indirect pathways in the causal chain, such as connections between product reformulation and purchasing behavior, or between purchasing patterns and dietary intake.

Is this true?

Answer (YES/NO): NO